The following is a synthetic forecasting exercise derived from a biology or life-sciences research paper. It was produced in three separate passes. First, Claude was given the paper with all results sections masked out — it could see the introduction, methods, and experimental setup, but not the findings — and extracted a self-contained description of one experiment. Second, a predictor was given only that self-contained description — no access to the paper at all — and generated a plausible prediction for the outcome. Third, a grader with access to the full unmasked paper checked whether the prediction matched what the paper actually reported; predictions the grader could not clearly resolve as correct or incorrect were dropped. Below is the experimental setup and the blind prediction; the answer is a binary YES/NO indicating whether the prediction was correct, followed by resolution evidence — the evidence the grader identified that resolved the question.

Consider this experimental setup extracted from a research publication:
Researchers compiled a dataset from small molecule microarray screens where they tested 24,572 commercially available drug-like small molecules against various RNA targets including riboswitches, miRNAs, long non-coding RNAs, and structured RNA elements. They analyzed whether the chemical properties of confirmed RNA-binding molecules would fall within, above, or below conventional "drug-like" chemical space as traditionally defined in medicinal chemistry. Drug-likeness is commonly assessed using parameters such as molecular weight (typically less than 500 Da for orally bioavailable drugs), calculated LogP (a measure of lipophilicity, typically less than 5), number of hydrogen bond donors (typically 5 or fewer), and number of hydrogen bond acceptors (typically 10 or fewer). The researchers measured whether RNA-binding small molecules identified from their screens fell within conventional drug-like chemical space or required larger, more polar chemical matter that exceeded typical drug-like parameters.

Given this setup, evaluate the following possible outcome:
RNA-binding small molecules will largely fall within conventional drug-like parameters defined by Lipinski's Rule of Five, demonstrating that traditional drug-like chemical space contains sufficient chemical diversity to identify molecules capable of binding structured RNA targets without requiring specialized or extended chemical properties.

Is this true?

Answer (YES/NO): YES